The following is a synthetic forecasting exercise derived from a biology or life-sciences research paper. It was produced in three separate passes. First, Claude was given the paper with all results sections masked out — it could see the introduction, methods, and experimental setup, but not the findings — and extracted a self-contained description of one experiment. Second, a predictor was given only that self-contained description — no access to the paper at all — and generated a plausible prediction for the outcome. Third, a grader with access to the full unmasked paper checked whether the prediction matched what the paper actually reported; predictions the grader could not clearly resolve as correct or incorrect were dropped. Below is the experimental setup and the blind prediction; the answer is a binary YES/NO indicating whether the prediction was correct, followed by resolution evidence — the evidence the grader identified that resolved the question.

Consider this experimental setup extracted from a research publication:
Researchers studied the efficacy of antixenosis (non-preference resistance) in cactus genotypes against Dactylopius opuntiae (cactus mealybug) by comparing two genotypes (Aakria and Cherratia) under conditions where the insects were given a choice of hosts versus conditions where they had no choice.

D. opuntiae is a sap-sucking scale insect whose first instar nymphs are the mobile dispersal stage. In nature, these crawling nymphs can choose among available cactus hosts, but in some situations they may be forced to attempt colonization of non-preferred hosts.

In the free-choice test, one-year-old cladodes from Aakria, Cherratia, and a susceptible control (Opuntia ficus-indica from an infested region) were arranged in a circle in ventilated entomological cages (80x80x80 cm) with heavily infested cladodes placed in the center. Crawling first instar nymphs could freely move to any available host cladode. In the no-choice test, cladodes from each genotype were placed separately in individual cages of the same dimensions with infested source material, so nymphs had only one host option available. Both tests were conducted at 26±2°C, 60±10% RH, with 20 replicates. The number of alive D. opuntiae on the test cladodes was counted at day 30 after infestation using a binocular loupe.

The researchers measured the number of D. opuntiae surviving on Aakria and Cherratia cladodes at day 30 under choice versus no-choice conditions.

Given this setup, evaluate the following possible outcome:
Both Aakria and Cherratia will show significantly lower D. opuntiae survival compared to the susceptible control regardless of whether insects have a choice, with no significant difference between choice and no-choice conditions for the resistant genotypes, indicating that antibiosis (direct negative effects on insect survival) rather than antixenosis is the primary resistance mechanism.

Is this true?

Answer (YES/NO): NO